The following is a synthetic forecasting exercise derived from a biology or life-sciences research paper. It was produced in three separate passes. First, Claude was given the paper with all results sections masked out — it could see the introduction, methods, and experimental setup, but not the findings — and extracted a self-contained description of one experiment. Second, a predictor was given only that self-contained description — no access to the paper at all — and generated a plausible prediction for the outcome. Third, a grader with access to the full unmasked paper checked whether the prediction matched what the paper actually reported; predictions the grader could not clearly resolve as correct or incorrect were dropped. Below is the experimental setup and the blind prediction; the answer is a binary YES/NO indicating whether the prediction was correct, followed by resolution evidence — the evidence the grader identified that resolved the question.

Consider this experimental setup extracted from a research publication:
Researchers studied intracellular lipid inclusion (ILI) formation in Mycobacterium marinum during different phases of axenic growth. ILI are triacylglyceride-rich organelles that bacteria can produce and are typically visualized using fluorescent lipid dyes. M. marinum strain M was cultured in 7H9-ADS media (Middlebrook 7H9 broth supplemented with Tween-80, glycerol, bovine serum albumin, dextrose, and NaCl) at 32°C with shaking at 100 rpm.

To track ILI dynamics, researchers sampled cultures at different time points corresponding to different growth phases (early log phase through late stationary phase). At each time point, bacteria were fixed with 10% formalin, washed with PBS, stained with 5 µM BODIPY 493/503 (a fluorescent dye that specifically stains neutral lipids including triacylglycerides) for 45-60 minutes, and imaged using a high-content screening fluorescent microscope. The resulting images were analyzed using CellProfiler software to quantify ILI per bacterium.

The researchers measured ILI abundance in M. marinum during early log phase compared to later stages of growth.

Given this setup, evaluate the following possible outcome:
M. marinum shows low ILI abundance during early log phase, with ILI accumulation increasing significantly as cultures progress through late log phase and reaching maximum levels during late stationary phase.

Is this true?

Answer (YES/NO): NO